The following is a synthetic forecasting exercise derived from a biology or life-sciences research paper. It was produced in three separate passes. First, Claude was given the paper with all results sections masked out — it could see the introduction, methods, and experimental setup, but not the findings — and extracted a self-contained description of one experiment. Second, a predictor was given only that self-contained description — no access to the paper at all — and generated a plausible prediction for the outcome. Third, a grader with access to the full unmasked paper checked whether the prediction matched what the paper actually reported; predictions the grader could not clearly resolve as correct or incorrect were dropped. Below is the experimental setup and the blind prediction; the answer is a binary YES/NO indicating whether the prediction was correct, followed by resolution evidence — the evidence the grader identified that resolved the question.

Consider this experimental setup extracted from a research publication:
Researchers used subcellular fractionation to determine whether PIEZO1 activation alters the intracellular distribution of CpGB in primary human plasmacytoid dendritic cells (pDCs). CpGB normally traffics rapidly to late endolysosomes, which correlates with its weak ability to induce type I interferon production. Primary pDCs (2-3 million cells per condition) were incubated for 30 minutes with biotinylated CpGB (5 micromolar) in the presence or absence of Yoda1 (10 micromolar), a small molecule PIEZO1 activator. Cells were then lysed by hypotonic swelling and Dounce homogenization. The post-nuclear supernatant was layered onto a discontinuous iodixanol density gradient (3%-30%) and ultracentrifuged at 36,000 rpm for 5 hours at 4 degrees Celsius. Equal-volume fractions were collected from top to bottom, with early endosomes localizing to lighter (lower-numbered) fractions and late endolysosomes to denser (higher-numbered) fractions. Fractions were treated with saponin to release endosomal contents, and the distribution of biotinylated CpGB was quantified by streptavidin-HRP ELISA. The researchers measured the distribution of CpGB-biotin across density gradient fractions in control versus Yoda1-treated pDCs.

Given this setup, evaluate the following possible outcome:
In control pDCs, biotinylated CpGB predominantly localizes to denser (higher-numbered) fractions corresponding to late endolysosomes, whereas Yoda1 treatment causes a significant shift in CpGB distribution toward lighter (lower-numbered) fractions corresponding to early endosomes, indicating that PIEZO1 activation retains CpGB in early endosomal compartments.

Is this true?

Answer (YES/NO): YES